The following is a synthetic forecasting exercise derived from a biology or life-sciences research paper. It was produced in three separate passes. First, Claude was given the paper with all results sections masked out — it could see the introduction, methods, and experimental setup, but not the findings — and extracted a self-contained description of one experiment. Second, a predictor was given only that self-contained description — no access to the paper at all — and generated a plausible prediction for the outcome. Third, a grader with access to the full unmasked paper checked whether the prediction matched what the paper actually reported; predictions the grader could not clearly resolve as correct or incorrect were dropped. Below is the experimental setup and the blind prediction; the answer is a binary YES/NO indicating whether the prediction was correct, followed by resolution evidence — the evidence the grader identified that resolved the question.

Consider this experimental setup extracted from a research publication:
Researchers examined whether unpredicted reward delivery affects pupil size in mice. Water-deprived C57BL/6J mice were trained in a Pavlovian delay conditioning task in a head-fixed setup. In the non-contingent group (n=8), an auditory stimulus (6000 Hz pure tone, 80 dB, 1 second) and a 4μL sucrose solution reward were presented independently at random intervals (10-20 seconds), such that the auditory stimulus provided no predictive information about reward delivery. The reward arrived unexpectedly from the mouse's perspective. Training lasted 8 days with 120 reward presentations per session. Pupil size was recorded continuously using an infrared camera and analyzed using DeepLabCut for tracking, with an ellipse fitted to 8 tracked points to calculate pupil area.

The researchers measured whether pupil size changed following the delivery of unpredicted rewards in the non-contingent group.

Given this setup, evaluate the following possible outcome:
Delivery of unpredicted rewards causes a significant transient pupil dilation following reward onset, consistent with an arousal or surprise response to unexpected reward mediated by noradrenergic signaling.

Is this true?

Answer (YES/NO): NO